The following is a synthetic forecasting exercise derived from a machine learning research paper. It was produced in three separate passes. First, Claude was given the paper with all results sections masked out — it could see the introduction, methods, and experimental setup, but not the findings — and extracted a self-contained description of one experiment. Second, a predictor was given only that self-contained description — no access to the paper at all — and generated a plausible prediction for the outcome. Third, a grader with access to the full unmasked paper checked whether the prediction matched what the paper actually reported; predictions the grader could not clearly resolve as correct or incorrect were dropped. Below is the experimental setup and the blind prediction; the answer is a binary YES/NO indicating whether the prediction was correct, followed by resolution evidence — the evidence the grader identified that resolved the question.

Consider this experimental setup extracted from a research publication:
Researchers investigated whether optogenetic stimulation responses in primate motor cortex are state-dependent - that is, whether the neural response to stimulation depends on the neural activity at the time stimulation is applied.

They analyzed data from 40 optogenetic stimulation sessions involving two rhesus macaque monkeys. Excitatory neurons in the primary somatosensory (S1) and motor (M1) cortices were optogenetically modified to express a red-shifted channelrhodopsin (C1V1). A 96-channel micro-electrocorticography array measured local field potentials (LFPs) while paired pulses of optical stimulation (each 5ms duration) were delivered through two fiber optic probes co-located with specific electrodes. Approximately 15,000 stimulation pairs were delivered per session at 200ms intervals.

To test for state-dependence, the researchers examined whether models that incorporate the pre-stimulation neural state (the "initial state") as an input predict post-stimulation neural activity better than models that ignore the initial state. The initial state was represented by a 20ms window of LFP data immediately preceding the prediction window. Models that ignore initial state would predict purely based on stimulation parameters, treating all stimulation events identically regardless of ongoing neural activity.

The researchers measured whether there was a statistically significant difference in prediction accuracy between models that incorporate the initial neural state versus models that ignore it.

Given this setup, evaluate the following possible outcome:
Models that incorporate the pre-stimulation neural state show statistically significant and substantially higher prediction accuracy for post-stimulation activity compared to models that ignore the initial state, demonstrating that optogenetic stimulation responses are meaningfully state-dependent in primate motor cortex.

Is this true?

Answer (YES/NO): YES